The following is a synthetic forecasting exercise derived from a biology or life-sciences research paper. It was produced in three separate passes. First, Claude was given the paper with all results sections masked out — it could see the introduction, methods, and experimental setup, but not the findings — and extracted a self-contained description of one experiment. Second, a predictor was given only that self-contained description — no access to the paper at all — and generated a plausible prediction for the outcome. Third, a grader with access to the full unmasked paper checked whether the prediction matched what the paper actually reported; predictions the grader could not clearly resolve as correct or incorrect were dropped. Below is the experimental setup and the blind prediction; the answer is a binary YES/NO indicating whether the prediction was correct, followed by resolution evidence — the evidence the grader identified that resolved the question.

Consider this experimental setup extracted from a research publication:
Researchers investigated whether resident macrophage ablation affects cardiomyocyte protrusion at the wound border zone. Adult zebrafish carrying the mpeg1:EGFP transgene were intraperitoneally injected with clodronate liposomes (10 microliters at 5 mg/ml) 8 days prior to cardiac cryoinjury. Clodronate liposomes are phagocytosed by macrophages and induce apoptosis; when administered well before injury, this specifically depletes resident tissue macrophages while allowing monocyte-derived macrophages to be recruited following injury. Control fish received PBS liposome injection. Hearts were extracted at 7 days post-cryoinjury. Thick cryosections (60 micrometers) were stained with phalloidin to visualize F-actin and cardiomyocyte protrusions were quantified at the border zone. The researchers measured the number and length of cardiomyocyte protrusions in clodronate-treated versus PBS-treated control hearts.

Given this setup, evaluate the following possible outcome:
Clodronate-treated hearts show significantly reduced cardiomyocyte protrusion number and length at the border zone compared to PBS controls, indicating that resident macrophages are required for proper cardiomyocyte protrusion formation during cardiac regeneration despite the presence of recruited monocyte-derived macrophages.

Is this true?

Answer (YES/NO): NO